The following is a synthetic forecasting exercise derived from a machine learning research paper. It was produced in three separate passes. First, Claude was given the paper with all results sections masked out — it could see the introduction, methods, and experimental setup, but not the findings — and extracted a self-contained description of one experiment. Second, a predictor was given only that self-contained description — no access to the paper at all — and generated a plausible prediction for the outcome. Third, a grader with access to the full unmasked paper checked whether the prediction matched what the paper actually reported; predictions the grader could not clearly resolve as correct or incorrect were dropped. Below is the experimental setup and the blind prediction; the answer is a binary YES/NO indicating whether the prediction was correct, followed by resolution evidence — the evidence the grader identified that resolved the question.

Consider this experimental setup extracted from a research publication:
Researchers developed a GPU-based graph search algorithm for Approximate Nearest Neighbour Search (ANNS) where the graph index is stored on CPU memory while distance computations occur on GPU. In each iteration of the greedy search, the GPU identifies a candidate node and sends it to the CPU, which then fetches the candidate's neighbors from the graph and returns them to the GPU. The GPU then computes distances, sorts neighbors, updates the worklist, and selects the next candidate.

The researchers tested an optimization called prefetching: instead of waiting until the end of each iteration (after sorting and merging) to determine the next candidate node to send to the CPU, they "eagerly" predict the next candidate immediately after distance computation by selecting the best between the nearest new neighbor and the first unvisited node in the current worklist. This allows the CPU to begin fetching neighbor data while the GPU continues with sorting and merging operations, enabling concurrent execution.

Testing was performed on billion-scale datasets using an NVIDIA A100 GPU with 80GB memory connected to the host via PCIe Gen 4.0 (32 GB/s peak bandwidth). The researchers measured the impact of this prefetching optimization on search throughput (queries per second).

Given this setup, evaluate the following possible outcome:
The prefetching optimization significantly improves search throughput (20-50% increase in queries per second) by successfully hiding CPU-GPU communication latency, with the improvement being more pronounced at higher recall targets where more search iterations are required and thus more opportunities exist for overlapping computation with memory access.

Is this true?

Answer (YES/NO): NO